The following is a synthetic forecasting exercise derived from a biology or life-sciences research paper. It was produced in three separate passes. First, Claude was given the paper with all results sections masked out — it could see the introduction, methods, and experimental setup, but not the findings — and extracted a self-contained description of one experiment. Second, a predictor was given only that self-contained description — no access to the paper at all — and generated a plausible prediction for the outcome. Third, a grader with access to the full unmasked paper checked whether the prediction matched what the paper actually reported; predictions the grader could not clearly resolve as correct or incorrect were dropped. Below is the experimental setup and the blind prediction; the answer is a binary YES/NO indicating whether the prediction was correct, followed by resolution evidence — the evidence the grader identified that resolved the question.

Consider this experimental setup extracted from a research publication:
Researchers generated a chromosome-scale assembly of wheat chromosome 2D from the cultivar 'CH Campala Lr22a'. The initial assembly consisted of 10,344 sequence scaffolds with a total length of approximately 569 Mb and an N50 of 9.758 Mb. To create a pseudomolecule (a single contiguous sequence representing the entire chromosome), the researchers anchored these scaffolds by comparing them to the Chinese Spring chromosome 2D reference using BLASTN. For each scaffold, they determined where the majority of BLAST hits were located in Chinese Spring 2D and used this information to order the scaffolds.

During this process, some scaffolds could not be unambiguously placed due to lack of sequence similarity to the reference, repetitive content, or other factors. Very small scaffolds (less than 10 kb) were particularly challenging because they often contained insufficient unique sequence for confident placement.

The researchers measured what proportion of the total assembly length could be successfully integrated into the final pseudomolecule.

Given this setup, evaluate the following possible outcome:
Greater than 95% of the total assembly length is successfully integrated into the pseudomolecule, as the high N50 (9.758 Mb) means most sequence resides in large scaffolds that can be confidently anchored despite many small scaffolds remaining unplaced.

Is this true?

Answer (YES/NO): YES